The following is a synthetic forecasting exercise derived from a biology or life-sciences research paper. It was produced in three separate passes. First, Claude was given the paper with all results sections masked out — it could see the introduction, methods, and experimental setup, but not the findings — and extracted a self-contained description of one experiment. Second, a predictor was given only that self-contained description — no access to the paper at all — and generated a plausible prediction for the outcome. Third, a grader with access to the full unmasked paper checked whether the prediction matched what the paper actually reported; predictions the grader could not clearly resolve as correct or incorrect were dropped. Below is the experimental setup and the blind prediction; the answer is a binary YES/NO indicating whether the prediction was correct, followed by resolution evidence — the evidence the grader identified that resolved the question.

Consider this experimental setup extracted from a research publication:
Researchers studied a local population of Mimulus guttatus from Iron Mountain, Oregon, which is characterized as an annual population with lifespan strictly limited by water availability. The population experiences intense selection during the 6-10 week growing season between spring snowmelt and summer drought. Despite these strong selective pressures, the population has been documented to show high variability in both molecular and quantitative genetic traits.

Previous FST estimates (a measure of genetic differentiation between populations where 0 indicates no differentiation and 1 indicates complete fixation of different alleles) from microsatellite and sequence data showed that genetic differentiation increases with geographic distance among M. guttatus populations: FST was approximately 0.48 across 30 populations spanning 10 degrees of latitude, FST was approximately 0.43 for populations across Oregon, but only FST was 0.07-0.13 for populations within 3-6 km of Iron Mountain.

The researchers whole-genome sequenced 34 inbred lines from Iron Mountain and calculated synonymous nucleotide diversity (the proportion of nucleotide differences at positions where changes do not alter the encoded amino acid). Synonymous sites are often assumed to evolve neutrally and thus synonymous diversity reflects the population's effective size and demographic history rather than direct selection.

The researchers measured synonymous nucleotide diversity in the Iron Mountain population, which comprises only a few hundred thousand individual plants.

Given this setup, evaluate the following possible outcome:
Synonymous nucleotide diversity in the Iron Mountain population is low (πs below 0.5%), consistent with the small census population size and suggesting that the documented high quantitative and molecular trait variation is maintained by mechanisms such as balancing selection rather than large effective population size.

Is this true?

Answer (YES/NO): NO